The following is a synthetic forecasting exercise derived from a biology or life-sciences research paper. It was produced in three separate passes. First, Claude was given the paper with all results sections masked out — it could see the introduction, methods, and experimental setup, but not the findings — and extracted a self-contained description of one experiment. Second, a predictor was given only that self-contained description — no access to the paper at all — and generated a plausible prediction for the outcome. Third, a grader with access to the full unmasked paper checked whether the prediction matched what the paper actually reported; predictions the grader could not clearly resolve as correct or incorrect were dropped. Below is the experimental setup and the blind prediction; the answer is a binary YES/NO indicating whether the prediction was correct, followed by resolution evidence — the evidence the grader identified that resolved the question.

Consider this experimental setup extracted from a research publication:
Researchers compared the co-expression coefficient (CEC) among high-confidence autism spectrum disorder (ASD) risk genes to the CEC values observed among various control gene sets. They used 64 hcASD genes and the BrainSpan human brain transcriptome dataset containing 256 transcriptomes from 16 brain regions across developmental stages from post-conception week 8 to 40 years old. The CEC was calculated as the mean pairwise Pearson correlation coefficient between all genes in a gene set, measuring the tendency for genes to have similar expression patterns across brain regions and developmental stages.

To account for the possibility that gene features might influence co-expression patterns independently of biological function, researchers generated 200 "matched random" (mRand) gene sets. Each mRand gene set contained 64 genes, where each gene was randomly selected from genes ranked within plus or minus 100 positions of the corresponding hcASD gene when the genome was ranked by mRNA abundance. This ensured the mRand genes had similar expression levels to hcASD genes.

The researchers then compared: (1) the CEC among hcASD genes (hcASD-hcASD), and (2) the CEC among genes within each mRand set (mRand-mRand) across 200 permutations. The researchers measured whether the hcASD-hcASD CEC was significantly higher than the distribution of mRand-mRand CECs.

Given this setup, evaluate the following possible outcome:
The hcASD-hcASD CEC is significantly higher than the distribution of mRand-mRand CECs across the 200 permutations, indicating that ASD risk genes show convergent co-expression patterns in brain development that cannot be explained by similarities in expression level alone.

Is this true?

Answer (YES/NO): YES